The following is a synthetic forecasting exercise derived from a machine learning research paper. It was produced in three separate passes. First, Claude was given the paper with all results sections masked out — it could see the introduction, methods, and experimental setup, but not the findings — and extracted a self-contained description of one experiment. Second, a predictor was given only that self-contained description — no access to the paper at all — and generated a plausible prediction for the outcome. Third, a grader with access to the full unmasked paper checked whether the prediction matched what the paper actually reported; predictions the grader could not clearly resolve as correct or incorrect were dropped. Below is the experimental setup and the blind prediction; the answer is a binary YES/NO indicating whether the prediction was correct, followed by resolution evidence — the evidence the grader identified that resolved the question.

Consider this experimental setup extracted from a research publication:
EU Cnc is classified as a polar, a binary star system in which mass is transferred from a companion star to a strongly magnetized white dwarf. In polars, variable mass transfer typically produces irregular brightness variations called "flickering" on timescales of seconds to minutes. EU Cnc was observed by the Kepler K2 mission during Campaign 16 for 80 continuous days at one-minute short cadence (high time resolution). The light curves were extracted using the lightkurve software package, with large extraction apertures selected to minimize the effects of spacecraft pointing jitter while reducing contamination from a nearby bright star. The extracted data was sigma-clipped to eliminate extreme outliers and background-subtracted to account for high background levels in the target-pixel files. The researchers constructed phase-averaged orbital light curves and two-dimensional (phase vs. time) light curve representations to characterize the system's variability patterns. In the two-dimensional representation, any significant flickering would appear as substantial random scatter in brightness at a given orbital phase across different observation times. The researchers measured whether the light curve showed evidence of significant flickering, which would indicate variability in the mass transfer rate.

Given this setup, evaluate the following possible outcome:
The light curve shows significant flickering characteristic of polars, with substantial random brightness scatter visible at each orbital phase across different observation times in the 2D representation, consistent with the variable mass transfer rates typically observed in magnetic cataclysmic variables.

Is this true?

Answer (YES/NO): NO